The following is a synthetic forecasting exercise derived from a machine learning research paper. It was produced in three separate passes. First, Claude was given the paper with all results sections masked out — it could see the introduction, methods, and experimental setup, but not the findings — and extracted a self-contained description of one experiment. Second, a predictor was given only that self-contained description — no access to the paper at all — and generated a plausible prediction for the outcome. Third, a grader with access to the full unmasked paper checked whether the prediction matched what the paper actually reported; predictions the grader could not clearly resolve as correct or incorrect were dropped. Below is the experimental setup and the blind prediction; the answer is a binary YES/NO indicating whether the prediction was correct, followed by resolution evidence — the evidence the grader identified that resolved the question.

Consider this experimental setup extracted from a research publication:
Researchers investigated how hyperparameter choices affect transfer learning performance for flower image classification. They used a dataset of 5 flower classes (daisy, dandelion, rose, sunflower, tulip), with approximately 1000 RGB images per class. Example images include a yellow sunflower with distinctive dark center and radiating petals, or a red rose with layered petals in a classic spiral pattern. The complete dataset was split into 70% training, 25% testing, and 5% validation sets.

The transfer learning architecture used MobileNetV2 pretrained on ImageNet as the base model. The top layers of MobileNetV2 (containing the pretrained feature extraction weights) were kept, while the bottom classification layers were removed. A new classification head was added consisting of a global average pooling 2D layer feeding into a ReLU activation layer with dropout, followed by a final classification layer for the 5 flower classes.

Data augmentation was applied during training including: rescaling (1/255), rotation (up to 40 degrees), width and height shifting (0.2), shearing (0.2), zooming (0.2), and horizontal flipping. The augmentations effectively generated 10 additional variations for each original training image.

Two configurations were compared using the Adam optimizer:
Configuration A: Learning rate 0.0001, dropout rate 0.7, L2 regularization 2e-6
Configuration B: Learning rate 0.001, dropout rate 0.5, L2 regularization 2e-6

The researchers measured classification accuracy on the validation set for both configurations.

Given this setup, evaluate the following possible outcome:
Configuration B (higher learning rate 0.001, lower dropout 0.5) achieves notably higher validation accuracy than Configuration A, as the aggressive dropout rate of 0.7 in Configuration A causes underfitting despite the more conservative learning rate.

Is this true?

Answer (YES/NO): NO